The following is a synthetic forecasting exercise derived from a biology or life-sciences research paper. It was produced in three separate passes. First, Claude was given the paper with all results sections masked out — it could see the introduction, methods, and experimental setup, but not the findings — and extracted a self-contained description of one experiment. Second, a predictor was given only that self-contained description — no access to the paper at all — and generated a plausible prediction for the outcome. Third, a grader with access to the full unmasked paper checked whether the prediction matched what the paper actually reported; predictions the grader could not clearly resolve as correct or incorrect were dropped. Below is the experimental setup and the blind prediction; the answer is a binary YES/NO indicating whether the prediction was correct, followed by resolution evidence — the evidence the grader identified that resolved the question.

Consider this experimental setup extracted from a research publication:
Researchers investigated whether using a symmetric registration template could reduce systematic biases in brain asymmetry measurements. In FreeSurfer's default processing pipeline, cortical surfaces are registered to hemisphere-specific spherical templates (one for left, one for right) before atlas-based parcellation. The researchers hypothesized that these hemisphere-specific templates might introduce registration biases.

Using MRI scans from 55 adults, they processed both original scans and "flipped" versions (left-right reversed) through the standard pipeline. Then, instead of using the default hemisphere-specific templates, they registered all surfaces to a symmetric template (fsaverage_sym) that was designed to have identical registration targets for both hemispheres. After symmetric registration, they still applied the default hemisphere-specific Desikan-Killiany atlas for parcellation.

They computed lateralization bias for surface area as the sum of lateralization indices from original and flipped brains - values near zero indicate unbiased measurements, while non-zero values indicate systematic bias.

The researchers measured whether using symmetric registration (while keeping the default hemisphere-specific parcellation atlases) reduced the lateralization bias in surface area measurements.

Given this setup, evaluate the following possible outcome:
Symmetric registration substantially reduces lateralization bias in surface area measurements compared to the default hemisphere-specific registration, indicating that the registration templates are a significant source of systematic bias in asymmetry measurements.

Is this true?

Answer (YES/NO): NO